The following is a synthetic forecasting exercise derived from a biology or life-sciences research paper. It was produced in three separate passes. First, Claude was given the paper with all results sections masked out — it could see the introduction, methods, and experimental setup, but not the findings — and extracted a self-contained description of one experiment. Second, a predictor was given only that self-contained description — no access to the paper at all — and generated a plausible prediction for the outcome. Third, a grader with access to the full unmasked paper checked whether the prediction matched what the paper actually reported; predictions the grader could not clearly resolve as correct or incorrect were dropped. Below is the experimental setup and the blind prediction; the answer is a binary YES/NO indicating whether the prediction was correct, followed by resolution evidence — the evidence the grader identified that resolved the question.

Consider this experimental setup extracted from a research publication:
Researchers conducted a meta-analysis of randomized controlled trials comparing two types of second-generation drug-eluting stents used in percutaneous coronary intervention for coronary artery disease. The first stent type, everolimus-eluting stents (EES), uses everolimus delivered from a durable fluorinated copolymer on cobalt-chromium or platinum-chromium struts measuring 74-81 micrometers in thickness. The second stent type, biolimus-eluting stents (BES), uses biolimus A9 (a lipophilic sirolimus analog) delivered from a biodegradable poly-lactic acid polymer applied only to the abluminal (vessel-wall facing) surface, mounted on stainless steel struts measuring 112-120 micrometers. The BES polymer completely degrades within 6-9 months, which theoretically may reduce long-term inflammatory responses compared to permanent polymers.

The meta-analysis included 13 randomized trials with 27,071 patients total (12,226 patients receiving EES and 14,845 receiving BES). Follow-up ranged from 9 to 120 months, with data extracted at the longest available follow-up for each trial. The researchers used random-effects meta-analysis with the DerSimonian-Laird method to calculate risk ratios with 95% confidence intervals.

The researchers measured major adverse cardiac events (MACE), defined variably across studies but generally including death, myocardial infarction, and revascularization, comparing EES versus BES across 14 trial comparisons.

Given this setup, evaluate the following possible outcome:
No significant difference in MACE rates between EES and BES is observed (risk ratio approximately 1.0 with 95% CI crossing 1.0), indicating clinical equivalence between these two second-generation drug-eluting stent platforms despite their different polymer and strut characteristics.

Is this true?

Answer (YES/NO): NO